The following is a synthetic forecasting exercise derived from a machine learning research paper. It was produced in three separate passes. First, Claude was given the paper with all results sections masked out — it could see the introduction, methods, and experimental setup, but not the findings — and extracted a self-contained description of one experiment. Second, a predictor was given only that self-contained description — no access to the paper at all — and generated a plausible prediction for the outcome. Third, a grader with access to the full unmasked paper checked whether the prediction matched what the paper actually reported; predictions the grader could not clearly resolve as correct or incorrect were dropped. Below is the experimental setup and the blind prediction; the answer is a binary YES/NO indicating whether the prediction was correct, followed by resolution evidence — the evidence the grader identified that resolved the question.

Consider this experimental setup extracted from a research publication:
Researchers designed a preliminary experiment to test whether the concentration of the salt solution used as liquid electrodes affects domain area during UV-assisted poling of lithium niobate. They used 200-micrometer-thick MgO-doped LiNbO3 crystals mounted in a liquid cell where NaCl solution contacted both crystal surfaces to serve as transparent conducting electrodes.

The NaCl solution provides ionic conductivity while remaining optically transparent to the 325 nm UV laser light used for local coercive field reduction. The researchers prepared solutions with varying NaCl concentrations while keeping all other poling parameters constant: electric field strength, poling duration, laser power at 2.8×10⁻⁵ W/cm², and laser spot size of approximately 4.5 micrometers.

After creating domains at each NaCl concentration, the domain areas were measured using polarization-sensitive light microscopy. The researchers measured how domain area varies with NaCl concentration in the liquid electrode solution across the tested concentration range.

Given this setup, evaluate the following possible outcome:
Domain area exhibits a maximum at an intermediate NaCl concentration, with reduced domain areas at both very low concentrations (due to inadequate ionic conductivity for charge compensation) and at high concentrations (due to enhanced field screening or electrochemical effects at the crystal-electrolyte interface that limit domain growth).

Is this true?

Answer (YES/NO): NO